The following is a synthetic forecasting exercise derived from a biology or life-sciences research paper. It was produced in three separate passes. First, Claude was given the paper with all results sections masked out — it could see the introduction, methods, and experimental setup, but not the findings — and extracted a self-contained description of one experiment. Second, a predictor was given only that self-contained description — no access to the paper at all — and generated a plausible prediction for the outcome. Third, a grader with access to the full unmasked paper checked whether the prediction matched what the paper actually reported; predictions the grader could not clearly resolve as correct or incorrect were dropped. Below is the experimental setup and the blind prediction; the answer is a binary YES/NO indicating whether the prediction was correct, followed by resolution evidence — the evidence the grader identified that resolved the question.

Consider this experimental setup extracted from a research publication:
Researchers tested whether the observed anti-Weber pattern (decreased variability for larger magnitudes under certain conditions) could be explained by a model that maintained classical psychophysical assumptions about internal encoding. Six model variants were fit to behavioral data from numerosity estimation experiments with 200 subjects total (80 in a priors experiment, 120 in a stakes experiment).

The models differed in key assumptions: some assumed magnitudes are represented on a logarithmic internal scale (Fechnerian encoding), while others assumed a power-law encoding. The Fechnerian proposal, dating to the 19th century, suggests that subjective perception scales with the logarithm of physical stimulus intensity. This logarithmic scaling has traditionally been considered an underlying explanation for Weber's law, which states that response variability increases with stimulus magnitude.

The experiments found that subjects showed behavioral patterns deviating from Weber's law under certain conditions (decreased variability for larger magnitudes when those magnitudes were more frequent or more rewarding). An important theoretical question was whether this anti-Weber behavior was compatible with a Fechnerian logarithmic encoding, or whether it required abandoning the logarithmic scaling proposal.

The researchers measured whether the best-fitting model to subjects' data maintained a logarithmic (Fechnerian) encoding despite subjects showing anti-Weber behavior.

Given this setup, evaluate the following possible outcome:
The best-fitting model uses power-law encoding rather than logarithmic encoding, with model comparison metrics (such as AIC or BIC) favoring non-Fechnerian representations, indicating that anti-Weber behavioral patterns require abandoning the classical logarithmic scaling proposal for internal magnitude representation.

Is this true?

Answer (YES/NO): NO